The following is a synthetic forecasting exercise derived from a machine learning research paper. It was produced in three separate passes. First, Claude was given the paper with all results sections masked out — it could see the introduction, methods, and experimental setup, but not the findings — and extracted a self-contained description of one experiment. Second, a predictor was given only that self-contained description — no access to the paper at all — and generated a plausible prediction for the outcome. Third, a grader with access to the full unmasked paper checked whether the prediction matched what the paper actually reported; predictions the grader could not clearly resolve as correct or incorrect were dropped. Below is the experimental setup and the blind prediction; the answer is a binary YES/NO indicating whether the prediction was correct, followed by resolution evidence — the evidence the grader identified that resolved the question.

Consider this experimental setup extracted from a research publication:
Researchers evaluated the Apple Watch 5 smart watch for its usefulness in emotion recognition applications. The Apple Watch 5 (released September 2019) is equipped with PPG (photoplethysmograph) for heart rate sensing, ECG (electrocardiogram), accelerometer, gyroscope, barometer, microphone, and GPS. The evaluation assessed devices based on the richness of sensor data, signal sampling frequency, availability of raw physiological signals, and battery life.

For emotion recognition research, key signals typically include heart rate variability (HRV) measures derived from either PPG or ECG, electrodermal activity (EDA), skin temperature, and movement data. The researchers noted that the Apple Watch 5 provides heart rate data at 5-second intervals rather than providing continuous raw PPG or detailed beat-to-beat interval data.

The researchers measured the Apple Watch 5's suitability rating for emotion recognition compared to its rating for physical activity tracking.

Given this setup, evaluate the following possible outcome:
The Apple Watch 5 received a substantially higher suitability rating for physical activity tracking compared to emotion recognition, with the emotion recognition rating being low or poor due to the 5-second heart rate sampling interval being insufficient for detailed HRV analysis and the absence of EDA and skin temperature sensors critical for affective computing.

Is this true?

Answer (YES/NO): YES